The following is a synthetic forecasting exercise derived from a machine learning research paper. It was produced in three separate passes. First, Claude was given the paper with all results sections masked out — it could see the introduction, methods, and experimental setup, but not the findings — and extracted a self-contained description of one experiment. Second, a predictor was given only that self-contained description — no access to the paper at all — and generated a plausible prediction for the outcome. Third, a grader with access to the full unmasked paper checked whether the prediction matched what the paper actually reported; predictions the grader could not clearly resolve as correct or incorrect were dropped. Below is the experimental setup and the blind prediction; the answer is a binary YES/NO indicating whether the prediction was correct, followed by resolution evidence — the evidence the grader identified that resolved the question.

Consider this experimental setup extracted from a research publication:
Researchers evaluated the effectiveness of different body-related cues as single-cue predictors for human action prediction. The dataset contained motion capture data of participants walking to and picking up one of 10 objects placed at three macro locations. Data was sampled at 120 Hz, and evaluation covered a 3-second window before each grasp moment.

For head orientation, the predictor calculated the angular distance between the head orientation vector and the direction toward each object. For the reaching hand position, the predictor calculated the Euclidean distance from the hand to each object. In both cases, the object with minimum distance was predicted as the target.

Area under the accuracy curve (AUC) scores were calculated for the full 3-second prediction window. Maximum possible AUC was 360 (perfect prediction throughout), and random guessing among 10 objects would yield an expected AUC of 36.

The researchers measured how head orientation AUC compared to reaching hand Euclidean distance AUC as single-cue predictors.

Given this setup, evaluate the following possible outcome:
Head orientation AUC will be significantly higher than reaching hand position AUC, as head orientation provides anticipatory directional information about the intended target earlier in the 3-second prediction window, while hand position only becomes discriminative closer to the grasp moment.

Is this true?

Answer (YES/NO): NO